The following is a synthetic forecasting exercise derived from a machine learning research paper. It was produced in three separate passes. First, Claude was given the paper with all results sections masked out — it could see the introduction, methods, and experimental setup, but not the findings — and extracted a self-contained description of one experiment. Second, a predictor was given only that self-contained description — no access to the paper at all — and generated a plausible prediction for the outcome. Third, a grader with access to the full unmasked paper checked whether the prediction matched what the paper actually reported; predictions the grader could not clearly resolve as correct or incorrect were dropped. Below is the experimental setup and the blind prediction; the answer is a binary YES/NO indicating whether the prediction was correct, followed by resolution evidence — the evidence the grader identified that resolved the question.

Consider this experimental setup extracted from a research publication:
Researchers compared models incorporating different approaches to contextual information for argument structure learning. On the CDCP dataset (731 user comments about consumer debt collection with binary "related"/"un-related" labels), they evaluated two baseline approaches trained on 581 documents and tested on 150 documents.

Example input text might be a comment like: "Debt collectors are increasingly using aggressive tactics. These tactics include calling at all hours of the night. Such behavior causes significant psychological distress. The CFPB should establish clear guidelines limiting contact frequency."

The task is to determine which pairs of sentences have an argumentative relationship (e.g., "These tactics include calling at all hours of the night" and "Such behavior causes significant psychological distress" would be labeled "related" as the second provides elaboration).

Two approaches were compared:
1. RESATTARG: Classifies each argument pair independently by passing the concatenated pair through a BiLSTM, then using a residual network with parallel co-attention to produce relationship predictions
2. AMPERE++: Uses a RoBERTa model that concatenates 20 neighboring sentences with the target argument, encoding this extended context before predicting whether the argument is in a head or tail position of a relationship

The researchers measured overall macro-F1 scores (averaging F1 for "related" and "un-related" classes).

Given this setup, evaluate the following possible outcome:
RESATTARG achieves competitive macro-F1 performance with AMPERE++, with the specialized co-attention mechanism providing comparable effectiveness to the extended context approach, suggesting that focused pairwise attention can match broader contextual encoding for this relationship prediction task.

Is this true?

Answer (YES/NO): YES